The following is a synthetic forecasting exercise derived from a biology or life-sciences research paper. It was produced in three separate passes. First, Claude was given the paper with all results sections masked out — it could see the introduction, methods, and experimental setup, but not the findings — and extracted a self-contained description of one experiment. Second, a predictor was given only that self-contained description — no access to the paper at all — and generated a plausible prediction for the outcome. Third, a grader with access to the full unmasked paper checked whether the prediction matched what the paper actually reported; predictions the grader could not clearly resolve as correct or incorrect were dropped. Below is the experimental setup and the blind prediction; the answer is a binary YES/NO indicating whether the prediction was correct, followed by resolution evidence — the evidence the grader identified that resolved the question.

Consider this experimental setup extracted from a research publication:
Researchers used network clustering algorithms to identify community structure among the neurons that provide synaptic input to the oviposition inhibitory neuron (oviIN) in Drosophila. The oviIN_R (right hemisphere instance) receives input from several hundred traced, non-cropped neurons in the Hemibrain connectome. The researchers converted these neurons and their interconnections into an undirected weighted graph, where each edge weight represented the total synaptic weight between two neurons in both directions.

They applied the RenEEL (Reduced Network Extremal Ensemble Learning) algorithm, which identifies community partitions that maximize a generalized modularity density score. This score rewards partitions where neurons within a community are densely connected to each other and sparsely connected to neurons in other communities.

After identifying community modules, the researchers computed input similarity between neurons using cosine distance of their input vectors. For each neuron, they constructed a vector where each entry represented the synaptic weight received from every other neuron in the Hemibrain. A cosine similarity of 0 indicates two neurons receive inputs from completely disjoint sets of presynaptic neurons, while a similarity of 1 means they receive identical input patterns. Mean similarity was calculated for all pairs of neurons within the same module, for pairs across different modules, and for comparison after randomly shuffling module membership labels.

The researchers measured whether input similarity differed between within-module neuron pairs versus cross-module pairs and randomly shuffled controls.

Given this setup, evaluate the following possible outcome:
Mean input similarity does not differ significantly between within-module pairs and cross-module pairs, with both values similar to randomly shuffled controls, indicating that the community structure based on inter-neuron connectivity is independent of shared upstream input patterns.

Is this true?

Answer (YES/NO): NO